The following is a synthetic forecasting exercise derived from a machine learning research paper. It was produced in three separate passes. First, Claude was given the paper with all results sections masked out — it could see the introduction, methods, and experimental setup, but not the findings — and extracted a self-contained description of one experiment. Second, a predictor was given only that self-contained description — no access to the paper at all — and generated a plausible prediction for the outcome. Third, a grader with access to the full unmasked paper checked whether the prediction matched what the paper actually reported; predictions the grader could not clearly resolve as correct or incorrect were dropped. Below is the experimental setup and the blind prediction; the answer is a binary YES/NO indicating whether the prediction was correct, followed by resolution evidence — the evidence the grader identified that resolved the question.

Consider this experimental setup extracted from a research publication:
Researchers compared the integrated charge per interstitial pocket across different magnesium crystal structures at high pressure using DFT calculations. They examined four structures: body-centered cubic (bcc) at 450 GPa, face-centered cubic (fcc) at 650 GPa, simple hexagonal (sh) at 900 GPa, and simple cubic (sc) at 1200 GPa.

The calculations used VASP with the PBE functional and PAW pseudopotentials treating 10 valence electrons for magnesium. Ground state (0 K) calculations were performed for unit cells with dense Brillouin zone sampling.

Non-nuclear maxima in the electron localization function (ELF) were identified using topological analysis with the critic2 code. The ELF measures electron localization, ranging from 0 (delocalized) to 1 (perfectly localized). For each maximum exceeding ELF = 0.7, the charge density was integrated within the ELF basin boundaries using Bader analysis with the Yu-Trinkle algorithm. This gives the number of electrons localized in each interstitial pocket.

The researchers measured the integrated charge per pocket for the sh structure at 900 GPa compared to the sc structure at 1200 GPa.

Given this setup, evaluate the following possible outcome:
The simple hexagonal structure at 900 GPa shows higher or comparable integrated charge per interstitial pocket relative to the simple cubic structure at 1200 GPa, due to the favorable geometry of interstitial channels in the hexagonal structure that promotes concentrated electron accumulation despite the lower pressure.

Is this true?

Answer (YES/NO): NO